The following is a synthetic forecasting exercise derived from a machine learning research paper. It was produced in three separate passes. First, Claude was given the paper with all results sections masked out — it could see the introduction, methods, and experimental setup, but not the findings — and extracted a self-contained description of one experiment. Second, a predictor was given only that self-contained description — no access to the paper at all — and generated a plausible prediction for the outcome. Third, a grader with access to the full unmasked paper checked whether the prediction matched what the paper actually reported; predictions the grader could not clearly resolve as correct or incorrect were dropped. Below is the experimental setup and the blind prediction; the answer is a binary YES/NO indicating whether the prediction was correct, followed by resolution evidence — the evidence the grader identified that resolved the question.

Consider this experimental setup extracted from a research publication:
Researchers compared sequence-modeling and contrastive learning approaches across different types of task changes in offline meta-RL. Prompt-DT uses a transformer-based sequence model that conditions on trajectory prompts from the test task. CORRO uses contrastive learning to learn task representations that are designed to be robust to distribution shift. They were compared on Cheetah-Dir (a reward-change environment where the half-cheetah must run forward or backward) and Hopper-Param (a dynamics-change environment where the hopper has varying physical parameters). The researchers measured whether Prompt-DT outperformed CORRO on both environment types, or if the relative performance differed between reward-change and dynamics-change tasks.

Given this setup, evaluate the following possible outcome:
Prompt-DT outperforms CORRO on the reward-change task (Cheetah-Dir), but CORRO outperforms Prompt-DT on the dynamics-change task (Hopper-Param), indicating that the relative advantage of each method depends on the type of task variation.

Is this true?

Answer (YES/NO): YES